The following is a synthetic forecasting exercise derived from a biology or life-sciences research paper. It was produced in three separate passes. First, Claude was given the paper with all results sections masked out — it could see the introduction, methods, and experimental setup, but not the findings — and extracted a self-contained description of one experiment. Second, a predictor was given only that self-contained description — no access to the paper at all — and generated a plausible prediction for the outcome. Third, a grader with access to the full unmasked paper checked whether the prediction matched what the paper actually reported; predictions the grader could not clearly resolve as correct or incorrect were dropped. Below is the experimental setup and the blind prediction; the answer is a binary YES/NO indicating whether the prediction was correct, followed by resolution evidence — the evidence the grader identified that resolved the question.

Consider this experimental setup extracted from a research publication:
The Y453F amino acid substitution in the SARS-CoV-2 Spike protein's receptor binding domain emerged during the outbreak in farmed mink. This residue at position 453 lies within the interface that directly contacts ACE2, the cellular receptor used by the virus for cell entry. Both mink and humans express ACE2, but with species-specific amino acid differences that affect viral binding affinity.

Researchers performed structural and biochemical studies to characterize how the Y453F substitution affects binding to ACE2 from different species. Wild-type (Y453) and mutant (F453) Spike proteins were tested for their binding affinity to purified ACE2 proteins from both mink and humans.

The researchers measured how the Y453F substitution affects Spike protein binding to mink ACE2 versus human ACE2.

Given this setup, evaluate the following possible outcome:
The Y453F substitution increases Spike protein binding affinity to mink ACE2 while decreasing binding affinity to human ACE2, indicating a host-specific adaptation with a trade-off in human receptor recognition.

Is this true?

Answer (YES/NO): NO